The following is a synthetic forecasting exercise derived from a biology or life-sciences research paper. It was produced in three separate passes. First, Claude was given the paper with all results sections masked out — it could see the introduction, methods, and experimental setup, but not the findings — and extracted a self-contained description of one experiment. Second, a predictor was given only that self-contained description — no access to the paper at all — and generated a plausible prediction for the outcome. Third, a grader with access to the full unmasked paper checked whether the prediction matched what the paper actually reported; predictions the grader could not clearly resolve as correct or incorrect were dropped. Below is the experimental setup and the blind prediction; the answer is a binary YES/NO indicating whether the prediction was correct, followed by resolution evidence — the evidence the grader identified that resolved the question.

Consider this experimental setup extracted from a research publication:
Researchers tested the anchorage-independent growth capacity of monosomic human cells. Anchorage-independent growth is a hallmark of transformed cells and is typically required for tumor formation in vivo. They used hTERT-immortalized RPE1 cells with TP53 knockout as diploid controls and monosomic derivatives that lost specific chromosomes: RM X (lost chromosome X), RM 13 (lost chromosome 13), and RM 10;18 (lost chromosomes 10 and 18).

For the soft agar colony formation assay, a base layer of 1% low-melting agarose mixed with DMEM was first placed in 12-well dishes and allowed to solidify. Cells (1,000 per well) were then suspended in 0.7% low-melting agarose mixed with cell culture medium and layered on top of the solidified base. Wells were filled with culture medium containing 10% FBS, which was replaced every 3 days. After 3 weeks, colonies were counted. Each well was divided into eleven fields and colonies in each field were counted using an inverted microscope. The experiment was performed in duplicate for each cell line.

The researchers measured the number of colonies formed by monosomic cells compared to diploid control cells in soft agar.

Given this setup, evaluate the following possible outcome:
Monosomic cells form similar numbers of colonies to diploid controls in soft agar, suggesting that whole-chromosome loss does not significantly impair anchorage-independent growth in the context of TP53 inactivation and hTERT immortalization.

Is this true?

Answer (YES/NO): NO